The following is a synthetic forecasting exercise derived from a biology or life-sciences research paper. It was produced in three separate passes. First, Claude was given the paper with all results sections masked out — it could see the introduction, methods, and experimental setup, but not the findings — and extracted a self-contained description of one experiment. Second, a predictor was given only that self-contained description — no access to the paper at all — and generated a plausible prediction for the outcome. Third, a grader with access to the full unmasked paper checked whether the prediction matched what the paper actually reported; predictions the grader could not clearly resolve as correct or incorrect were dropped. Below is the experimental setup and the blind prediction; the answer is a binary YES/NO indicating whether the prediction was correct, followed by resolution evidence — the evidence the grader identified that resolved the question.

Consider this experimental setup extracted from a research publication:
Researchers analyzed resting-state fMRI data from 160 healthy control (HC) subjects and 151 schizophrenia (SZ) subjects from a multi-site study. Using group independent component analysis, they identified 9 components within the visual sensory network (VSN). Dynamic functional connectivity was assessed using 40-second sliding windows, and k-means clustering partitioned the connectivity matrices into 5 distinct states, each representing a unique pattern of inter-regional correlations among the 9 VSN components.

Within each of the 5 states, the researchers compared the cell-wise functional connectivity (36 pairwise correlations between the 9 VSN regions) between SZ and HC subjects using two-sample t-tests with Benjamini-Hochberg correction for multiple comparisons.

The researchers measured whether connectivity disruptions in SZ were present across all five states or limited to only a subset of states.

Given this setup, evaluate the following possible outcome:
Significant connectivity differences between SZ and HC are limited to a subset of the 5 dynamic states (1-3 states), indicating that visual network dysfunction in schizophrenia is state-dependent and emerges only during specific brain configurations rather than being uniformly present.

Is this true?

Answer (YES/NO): NO